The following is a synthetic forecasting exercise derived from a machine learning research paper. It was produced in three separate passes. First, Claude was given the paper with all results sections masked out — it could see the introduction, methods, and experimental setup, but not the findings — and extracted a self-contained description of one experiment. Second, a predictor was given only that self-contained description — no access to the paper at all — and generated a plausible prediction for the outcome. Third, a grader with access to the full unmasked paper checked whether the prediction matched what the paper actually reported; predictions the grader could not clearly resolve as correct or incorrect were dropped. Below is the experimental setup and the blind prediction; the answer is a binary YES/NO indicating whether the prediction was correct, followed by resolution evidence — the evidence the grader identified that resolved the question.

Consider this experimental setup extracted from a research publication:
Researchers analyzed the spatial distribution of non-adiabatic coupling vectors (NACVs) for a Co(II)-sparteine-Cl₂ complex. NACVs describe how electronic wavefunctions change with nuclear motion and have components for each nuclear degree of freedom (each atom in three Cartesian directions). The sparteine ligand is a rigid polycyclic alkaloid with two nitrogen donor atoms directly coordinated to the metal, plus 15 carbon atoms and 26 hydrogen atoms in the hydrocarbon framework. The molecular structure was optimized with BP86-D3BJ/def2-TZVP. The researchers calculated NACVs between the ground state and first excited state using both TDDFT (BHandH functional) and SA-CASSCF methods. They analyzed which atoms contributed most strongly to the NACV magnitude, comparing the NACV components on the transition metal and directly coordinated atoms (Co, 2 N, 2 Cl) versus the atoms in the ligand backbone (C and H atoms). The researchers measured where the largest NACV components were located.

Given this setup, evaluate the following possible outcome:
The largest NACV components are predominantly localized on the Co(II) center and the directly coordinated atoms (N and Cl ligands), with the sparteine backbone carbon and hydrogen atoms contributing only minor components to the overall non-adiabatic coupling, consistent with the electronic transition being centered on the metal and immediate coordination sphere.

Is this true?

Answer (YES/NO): YES